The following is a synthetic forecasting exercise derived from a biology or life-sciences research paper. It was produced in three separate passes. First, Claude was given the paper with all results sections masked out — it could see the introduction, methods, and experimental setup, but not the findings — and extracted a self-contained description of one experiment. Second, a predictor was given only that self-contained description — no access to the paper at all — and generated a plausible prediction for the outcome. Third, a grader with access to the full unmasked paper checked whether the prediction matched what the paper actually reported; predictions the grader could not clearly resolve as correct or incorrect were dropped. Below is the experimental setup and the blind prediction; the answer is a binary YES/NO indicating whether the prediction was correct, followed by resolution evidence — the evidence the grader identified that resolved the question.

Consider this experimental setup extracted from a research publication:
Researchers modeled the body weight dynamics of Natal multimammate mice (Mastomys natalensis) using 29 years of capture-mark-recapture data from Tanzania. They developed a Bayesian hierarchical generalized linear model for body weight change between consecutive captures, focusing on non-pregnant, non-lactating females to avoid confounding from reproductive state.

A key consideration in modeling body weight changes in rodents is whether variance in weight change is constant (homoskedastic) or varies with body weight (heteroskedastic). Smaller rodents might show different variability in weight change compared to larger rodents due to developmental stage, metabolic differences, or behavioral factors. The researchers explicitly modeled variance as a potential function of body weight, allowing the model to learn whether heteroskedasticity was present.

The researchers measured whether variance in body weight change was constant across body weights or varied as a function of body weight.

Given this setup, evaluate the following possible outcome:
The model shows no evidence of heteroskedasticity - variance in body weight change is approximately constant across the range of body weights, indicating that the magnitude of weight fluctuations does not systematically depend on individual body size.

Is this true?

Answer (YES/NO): NO